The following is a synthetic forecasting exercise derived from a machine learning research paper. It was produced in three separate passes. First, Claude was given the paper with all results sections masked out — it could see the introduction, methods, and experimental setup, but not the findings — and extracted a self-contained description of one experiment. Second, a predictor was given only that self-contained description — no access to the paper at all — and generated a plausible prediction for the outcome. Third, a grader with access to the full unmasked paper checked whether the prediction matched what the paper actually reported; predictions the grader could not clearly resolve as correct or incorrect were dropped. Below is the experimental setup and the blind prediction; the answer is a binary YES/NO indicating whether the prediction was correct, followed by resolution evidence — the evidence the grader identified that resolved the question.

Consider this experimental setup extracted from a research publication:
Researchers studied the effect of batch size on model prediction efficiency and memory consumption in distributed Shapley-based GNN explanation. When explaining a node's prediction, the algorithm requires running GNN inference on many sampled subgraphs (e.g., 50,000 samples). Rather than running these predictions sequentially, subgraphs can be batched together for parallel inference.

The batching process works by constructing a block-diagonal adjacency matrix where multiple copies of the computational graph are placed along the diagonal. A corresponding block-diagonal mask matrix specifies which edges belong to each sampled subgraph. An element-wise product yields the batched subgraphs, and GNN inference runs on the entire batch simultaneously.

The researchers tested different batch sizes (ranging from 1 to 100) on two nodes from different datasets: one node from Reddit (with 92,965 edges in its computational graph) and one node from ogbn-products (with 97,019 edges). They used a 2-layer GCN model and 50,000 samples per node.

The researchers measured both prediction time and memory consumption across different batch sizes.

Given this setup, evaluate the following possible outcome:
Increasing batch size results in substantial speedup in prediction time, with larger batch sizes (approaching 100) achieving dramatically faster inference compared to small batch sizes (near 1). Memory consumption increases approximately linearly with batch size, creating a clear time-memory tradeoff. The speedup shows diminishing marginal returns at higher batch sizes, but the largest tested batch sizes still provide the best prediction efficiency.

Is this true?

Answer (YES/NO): NO